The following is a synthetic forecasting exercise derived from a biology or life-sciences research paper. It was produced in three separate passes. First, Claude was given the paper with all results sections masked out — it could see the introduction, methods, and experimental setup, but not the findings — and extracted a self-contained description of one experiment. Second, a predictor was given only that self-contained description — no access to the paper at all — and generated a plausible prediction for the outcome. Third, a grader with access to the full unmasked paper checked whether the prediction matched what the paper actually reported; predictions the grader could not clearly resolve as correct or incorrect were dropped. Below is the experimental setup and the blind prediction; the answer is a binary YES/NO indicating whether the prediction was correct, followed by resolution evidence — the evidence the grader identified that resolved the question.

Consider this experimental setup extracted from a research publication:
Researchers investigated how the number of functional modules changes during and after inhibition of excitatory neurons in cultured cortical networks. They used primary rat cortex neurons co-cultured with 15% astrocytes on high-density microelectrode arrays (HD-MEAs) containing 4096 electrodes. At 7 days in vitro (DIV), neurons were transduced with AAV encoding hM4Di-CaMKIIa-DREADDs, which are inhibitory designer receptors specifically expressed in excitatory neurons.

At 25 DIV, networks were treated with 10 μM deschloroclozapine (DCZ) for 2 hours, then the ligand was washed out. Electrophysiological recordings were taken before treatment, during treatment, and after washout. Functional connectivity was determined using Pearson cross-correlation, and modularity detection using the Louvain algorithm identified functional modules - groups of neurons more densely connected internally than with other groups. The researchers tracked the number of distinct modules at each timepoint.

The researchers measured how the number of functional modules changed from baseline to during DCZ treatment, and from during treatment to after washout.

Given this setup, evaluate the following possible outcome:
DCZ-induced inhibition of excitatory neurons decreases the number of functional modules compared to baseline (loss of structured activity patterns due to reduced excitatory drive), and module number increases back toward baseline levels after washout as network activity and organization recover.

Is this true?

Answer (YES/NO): NO